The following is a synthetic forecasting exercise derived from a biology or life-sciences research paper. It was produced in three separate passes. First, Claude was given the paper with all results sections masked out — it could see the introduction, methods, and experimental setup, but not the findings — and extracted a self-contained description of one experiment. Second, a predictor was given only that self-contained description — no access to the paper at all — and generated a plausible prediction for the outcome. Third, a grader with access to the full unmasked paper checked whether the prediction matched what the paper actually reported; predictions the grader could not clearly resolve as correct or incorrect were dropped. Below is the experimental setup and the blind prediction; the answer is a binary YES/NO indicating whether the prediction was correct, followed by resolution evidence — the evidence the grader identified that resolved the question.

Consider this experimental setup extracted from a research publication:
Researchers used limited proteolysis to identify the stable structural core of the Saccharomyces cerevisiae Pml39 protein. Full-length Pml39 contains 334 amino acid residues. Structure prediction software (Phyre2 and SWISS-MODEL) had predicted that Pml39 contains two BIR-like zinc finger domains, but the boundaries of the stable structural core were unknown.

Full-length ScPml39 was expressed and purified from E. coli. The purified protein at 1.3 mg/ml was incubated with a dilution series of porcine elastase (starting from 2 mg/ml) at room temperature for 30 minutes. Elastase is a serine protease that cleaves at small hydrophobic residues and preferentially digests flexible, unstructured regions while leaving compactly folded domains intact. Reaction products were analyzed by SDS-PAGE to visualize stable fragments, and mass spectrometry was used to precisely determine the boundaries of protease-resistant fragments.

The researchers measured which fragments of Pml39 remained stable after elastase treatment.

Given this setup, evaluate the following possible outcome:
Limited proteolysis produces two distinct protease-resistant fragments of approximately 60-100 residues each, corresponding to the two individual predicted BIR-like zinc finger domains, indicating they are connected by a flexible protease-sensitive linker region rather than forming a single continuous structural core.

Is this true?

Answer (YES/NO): NO